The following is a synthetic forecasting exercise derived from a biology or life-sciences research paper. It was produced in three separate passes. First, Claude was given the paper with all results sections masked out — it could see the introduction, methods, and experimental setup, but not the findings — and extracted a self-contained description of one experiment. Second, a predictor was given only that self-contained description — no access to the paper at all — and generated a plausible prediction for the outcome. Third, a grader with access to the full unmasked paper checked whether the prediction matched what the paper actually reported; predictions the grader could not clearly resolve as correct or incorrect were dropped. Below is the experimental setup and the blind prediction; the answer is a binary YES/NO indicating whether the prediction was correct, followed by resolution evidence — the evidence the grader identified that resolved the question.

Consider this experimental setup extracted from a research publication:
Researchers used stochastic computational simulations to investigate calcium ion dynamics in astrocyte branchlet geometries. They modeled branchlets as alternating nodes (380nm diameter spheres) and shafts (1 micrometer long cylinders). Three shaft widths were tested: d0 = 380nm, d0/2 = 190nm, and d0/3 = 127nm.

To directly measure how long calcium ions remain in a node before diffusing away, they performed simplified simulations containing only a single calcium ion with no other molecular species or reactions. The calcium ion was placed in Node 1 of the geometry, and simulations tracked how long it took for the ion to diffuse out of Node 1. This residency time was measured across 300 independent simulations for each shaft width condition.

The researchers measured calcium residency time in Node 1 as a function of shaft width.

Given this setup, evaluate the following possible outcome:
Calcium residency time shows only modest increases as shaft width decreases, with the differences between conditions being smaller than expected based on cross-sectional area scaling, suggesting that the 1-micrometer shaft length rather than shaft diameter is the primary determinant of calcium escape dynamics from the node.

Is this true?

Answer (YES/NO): NO